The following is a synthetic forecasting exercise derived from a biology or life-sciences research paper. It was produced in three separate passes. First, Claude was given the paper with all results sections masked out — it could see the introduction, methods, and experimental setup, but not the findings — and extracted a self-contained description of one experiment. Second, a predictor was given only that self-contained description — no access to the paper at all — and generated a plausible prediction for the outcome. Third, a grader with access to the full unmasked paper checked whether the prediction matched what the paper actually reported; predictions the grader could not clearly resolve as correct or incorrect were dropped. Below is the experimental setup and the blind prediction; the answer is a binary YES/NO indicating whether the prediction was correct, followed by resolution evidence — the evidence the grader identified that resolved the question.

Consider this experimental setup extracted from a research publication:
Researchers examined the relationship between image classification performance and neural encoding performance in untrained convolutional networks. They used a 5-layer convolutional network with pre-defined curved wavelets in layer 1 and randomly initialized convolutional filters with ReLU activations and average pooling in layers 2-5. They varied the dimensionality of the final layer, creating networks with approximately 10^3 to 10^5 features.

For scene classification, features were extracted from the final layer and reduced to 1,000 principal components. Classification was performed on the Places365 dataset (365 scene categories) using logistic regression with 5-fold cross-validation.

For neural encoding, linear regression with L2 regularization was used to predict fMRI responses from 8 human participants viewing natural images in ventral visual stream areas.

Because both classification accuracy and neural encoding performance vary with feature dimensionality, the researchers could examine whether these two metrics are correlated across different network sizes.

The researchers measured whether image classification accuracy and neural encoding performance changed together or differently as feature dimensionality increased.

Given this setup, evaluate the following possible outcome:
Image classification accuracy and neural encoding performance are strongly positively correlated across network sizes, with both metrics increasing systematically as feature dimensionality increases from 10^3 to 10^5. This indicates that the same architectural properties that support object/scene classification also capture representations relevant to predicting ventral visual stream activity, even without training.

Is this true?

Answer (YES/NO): NO